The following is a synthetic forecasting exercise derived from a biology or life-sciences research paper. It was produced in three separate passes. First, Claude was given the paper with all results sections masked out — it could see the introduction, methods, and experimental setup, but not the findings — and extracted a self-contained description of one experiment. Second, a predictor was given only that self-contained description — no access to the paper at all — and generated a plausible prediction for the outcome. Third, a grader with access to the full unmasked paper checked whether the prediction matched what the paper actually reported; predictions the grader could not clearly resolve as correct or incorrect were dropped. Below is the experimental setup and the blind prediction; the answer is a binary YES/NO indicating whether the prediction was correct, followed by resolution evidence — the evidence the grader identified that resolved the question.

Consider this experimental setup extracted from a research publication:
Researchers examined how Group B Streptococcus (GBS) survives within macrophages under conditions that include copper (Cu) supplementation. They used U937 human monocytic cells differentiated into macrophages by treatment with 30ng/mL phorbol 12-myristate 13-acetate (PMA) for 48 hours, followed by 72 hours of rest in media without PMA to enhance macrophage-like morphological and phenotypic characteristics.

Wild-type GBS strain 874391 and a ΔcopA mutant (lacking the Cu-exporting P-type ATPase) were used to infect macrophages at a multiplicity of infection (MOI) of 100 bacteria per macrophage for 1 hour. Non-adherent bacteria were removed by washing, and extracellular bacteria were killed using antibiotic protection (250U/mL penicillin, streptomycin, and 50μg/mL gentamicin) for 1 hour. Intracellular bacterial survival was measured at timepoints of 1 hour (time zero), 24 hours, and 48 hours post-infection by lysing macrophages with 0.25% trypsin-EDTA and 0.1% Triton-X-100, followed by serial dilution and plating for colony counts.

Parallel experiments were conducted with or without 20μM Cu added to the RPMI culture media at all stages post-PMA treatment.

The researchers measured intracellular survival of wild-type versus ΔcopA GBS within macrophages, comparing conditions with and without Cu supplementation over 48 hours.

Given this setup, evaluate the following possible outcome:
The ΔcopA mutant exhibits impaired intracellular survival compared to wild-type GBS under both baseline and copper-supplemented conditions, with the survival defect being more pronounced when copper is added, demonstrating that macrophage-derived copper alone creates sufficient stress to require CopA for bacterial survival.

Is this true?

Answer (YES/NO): NO